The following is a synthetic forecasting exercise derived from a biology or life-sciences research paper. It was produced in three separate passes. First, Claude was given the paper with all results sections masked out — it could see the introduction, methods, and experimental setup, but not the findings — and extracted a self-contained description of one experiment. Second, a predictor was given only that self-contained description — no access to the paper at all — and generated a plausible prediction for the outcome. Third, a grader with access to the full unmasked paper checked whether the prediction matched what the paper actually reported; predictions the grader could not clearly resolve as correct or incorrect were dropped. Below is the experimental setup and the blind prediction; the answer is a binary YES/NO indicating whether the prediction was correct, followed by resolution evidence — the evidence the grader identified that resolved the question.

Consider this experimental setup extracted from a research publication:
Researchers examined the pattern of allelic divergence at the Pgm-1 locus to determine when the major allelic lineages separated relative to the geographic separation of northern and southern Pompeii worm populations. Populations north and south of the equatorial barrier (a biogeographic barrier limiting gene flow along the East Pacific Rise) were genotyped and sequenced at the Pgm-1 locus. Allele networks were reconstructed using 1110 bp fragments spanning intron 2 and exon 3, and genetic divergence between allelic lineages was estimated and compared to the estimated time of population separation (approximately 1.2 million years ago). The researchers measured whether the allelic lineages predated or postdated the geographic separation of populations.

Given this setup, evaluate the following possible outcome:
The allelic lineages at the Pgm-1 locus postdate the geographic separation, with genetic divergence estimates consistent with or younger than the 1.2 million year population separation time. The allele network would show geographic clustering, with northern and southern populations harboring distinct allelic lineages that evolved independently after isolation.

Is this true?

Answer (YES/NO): NO